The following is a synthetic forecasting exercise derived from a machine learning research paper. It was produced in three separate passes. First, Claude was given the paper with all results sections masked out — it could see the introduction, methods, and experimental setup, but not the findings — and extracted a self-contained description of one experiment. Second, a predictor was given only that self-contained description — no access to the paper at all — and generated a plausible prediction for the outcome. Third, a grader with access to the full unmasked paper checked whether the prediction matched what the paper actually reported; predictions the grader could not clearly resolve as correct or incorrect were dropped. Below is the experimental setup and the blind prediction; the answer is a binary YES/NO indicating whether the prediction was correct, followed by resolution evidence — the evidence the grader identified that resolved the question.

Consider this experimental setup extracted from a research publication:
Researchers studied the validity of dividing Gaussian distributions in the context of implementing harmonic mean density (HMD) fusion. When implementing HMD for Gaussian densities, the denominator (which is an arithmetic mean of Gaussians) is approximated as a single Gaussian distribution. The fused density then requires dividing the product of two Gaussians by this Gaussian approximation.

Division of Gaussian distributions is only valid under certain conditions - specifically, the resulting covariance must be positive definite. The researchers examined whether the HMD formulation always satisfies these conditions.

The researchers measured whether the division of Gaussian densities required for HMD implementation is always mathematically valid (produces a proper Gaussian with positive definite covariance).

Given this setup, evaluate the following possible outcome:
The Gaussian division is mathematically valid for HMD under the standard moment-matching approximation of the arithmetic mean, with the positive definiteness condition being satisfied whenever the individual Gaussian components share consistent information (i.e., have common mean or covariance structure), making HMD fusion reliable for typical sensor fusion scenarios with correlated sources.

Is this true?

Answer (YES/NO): NO